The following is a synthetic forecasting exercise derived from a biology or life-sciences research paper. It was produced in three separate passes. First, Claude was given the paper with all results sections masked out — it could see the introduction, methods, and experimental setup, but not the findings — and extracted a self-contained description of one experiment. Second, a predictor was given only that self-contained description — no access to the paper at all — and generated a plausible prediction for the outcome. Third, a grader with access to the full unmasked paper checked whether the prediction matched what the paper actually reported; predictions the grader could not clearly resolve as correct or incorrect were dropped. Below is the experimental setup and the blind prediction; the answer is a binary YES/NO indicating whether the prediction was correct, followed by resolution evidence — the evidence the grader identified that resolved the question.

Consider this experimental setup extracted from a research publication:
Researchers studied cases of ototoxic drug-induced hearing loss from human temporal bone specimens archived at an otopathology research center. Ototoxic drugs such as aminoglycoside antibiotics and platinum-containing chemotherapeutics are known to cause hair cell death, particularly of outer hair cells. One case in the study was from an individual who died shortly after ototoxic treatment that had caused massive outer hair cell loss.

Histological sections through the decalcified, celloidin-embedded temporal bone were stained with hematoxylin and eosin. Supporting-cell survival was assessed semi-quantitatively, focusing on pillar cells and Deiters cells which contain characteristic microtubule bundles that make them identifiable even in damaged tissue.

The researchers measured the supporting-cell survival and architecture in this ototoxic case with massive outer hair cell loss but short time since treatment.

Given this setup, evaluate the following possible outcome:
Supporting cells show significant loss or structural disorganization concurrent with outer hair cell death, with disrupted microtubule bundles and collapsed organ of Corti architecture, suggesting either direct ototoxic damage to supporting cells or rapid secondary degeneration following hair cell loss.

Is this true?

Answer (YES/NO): NO